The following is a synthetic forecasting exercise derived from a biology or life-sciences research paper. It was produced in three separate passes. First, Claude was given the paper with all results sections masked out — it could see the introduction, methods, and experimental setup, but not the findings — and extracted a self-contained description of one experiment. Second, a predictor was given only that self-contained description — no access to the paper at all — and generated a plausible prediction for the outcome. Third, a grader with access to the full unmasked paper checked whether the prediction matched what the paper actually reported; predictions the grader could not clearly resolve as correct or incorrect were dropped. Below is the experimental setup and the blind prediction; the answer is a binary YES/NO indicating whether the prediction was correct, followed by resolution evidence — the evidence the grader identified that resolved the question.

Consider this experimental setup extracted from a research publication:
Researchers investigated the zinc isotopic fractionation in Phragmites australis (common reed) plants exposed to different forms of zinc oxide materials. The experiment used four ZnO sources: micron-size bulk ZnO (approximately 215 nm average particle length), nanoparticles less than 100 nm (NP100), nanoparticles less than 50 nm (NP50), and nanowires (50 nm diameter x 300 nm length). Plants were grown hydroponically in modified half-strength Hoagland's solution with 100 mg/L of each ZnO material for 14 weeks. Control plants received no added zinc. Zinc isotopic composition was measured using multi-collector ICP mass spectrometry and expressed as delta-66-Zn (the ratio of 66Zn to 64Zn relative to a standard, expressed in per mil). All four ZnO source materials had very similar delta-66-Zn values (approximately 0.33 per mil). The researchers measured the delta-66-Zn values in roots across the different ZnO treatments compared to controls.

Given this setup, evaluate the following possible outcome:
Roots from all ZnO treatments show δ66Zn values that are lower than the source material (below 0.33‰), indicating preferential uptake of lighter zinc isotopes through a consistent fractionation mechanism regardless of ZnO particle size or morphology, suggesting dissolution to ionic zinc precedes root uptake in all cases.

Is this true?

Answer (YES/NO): NO